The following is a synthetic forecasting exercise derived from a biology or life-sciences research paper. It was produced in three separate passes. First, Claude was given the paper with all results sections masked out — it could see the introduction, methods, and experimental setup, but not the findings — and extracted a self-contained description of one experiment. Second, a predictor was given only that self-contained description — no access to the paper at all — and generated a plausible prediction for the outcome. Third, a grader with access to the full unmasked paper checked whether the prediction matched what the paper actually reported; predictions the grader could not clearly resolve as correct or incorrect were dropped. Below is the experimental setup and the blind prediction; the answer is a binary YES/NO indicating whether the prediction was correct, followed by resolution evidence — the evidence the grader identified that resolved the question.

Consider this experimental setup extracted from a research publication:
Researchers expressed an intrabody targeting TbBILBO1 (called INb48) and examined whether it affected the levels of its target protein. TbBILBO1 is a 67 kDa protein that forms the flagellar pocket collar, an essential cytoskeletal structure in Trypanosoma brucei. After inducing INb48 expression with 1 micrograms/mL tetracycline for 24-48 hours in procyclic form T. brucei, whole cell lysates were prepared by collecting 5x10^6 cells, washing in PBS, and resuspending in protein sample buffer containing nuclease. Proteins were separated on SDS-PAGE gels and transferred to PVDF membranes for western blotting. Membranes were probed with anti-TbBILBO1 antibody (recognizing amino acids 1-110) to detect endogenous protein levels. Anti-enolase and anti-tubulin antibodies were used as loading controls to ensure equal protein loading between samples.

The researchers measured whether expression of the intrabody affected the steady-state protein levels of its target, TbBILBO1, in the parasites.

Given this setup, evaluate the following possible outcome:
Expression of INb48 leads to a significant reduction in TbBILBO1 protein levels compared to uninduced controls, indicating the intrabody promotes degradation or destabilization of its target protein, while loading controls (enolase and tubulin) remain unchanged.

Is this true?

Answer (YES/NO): NO